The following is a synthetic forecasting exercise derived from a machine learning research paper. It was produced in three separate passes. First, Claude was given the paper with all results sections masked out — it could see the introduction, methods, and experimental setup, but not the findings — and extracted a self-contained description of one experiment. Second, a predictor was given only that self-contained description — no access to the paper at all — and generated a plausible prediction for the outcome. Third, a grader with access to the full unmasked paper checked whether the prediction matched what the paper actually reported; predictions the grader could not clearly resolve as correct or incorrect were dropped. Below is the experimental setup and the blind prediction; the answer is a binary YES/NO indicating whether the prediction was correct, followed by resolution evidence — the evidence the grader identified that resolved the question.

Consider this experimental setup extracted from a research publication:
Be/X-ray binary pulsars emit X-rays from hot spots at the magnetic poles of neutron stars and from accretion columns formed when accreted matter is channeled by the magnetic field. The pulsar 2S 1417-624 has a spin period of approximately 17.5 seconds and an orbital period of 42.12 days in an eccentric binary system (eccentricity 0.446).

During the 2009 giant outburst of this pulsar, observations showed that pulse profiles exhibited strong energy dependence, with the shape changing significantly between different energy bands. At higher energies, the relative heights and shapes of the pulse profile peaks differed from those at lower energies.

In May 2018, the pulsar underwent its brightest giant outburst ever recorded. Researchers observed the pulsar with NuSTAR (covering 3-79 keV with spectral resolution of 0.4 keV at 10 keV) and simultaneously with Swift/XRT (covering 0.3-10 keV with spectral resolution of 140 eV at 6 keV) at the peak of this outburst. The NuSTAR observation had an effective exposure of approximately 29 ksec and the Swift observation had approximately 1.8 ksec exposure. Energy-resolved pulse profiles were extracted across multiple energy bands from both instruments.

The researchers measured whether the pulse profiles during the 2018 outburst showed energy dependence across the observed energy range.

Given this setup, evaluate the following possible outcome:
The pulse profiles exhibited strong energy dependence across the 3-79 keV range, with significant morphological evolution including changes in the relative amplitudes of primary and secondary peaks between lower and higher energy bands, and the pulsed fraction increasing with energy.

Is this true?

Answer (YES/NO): YES